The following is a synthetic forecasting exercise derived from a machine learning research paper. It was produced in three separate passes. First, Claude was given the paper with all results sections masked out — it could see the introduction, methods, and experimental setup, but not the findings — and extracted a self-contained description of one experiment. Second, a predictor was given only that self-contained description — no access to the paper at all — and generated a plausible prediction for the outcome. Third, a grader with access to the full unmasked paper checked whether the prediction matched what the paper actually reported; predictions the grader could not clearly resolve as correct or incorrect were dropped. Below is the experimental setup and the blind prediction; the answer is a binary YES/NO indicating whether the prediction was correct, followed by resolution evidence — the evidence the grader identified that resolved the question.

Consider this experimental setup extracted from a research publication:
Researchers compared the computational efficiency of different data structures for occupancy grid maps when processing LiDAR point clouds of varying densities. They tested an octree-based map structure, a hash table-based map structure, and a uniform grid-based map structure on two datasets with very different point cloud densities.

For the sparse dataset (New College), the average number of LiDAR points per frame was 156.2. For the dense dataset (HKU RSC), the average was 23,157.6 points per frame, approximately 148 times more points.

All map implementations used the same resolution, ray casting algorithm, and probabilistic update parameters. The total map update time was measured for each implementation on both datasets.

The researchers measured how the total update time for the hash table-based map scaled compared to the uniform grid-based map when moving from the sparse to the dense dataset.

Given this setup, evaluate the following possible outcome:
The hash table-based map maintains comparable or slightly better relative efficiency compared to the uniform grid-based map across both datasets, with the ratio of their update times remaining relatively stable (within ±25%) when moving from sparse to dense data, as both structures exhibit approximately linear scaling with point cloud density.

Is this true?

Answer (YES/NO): NO